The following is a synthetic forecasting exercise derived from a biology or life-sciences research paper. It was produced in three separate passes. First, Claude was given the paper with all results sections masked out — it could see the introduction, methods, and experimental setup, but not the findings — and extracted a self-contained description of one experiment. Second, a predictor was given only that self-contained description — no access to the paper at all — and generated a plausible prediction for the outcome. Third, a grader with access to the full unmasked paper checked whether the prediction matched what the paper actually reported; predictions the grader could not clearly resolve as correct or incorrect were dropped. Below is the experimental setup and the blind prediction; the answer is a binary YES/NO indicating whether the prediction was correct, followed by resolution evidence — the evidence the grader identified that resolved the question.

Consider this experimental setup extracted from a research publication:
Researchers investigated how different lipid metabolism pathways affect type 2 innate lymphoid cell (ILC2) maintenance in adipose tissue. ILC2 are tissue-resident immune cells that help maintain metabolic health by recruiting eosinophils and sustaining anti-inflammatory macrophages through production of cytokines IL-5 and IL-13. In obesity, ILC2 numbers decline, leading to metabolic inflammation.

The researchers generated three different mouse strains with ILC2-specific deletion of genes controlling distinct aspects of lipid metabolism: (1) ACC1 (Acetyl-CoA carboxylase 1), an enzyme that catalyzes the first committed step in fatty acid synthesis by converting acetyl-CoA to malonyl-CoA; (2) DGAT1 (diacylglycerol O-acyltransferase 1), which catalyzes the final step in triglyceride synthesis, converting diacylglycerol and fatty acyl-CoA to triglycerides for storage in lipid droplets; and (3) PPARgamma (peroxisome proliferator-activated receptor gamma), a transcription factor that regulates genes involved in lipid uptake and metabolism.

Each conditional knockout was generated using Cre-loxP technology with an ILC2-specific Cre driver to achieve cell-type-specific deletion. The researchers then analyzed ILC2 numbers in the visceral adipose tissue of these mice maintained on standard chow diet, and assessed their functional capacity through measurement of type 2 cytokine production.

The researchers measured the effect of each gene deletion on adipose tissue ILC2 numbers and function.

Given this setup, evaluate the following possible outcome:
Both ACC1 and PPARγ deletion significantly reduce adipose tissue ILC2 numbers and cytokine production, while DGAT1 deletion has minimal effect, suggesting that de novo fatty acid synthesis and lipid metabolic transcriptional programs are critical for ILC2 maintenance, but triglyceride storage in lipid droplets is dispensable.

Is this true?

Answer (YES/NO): NO